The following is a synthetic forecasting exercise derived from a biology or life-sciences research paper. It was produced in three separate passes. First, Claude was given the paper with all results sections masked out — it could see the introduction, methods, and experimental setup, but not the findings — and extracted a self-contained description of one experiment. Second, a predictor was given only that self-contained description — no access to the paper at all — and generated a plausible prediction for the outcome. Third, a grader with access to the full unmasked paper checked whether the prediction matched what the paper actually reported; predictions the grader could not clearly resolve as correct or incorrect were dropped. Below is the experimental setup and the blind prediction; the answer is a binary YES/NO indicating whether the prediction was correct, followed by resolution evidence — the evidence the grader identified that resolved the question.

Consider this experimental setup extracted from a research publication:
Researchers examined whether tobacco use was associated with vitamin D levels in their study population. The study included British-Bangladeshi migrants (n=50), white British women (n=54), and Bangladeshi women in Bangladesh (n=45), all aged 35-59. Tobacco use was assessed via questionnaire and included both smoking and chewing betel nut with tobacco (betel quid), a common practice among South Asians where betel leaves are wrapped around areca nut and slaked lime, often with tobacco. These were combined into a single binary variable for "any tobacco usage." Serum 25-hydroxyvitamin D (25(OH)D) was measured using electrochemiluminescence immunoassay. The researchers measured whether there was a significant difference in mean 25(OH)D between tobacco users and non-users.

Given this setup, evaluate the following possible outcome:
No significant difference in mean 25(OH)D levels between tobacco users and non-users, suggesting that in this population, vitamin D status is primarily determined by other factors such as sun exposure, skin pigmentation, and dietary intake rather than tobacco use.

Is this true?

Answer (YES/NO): YES